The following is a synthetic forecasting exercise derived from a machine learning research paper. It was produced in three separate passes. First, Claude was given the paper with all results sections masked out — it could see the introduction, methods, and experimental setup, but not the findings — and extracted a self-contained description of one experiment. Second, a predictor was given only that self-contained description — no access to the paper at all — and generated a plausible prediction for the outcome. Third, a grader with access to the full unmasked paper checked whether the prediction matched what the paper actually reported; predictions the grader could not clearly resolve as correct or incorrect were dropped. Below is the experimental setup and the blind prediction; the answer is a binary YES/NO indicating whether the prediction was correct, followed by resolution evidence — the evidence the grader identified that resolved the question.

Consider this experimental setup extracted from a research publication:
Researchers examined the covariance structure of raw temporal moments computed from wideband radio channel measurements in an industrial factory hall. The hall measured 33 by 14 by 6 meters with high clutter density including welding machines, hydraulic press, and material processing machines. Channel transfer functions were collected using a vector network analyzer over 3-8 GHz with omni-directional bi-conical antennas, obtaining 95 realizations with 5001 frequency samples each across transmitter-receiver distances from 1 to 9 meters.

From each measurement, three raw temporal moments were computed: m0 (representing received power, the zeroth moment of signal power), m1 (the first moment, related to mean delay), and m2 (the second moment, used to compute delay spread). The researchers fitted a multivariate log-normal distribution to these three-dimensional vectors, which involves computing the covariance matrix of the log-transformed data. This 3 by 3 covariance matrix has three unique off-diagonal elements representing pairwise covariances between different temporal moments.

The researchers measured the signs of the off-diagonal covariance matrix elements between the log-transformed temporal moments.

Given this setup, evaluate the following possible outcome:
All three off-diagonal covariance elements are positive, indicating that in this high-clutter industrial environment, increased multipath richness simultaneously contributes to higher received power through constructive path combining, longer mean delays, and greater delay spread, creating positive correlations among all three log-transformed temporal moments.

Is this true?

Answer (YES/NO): YES